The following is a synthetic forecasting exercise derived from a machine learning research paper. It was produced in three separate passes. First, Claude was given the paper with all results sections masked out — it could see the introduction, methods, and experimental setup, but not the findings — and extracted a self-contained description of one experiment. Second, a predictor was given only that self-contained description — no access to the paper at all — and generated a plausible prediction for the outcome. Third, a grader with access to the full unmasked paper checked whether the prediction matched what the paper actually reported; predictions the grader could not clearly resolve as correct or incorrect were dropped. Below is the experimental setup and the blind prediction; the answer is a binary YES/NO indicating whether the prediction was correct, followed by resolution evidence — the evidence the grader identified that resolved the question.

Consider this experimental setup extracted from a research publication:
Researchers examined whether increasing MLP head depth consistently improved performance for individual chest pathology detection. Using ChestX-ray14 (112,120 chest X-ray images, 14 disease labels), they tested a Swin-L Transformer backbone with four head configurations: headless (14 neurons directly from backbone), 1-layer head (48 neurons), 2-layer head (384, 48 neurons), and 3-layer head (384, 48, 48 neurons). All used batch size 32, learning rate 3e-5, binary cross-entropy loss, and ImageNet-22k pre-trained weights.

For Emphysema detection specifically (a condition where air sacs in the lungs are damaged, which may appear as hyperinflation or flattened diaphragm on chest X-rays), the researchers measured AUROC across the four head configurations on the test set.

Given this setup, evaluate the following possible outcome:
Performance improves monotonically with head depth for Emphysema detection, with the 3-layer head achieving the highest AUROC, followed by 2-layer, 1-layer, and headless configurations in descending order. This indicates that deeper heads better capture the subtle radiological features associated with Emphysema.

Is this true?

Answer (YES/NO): NO